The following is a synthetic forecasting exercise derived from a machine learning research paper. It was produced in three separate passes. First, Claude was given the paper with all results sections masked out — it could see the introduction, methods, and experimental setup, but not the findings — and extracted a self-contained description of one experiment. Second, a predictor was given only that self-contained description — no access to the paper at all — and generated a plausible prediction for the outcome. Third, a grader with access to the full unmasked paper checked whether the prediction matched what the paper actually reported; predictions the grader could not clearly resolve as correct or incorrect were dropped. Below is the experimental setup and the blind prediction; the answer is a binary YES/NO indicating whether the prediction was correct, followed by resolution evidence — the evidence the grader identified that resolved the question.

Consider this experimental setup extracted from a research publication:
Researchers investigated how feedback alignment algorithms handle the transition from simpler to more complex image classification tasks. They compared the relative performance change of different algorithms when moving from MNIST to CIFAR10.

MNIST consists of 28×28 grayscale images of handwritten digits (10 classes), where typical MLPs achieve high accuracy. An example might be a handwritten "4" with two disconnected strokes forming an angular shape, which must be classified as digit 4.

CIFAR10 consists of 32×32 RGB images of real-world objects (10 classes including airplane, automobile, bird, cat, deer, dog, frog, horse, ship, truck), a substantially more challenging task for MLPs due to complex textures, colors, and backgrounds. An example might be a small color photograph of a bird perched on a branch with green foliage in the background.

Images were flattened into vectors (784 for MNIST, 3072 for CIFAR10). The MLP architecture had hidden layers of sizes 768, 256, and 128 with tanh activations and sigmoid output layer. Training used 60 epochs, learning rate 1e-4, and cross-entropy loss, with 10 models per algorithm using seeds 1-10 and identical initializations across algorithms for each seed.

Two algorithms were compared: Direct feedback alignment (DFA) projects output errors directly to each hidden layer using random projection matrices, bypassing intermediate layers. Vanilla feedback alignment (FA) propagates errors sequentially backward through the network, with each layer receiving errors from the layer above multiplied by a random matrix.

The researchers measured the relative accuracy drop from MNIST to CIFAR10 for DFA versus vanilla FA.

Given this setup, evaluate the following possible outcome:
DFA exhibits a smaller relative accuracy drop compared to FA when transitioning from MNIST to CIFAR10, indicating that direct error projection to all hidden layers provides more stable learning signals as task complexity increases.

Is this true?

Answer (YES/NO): YES